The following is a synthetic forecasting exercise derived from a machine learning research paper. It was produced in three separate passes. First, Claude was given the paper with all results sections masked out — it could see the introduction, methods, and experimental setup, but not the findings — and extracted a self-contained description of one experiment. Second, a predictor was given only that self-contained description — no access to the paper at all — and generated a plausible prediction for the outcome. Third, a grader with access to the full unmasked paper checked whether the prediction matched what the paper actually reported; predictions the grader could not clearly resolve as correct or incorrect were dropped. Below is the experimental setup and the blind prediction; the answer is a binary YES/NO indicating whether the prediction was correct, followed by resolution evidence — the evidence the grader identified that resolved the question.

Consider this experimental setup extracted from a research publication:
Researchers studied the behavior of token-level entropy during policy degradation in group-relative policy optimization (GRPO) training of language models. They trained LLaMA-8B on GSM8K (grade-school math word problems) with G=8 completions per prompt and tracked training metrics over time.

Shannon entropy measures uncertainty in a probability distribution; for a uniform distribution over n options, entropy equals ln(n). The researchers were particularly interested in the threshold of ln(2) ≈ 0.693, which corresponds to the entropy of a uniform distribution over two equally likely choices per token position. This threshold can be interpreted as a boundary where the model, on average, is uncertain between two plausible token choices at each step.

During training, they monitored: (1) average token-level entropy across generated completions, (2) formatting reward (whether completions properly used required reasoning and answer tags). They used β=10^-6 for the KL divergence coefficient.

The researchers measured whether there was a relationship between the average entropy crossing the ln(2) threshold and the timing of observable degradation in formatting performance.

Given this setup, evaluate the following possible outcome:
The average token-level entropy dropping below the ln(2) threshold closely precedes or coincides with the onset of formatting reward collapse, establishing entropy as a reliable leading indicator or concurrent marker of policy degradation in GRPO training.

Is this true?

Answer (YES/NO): NO